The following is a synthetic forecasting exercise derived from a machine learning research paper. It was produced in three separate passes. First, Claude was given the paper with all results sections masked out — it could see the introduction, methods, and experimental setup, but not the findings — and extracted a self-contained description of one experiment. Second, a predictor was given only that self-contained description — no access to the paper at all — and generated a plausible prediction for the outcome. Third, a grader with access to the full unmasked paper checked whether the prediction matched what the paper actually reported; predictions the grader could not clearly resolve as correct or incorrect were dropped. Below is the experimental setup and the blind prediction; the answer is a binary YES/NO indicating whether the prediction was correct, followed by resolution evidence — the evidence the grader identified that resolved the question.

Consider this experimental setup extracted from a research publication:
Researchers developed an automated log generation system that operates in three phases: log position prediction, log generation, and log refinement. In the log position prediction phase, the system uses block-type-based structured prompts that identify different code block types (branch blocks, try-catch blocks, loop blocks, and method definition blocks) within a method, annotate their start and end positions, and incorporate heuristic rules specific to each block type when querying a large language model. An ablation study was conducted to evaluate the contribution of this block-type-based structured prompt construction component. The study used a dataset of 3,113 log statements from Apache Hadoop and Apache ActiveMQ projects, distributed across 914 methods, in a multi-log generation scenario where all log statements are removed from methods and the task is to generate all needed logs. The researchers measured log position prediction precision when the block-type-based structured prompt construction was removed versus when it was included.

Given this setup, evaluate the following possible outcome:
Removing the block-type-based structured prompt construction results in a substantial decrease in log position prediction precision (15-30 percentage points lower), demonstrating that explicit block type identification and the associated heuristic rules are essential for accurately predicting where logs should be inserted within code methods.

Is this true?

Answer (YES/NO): NO